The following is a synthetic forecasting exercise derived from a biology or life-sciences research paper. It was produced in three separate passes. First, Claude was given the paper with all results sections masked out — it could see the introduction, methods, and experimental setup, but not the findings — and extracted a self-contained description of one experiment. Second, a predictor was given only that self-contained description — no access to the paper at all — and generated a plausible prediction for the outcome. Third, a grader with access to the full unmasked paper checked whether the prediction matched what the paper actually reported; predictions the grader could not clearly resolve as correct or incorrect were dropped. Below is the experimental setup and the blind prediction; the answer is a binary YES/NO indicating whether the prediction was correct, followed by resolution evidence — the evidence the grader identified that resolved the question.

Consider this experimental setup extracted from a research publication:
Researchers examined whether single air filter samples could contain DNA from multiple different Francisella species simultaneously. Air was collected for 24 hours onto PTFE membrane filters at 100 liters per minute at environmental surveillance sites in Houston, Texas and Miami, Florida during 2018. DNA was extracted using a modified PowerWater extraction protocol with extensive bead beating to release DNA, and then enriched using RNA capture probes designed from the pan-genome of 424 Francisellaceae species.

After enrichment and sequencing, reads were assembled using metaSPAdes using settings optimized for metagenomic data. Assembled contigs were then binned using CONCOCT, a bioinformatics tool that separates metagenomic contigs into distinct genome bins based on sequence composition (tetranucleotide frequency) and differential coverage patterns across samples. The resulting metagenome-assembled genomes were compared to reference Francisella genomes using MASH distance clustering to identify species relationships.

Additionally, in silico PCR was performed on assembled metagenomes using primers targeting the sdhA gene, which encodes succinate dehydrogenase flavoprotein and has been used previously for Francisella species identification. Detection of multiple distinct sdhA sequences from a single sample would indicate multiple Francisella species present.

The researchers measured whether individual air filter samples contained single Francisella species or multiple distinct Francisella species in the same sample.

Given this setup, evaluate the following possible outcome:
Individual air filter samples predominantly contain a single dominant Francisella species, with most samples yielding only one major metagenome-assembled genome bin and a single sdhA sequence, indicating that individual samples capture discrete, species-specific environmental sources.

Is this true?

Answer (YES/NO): NO